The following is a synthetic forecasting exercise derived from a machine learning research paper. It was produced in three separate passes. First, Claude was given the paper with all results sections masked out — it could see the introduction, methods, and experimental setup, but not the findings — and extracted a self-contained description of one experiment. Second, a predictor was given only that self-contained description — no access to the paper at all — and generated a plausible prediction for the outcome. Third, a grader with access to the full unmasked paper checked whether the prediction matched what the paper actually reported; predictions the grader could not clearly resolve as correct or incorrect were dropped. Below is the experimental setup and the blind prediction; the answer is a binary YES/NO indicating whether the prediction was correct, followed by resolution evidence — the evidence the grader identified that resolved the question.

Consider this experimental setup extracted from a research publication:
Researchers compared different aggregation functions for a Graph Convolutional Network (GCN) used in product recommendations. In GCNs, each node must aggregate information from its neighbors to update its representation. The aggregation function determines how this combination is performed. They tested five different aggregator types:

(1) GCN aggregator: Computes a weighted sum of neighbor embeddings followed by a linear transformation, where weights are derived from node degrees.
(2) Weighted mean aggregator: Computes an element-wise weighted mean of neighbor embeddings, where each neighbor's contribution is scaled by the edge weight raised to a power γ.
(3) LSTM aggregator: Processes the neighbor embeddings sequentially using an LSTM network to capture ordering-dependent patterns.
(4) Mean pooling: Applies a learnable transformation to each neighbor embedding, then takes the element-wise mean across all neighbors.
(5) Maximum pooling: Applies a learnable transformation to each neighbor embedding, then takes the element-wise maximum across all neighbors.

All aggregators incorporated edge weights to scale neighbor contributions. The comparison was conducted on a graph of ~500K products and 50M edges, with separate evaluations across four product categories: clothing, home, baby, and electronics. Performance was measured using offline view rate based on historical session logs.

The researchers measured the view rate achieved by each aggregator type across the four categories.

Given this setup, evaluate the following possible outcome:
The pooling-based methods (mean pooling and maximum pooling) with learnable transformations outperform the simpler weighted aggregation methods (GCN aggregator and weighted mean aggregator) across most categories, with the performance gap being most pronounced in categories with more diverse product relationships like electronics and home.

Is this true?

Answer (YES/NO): NO